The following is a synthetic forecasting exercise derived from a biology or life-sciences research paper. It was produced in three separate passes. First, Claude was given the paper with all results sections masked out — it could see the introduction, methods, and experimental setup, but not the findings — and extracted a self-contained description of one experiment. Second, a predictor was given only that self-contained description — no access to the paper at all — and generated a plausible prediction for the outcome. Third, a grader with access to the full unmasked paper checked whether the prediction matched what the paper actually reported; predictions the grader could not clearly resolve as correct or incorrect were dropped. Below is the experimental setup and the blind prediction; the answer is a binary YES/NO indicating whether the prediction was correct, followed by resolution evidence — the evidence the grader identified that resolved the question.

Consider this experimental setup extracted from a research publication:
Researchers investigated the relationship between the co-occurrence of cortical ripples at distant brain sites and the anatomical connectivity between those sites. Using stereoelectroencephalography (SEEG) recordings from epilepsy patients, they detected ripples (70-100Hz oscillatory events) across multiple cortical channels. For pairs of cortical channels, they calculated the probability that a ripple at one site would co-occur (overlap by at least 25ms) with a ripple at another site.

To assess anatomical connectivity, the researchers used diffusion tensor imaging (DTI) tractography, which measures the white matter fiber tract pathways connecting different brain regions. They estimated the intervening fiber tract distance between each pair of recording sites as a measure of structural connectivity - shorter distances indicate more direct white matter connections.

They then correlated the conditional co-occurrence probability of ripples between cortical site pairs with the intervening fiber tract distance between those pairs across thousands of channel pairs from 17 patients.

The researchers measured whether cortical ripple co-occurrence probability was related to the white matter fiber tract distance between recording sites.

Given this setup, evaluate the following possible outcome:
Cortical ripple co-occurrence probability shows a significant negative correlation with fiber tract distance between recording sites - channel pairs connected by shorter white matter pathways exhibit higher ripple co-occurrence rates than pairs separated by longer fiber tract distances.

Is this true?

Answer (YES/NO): NO